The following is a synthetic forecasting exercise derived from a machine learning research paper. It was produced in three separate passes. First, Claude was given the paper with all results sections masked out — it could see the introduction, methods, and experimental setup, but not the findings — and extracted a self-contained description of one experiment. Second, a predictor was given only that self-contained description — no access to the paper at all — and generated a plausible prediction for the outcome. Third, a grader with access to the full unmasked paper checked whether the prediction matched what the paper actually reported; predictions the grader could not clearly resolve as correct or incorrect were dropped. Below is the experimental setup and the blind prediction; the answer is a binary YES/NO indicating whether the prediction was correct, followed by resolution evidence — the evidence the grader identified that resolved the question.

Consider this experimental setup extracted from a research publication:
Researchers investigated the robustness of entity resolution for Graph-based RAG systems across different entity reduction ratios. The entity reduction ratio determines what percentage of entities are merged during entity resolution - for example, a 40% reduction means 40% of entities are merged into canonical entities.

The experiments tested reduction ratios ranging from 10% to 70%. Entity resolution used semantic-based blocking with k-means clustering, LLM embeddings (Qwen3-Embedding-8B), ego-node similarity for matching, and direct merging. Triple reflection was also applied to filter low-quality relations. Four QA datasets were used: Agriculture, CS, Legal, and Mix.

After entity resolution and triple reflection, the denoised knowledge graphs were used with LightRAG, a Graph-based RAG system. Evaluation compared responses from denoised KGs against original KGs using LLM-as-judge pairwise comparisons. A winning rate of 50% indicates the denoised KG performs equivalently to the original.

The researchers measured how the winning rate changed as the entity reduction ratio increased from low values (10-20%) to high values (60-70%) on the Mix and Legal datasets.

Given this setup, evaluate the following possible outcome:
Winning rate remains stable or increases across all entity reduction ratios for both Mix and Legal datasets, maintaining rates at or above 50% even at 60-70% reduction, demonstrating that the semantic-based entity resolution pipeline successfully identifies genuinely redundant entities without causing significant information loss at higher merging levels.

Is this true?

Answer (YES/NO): YES